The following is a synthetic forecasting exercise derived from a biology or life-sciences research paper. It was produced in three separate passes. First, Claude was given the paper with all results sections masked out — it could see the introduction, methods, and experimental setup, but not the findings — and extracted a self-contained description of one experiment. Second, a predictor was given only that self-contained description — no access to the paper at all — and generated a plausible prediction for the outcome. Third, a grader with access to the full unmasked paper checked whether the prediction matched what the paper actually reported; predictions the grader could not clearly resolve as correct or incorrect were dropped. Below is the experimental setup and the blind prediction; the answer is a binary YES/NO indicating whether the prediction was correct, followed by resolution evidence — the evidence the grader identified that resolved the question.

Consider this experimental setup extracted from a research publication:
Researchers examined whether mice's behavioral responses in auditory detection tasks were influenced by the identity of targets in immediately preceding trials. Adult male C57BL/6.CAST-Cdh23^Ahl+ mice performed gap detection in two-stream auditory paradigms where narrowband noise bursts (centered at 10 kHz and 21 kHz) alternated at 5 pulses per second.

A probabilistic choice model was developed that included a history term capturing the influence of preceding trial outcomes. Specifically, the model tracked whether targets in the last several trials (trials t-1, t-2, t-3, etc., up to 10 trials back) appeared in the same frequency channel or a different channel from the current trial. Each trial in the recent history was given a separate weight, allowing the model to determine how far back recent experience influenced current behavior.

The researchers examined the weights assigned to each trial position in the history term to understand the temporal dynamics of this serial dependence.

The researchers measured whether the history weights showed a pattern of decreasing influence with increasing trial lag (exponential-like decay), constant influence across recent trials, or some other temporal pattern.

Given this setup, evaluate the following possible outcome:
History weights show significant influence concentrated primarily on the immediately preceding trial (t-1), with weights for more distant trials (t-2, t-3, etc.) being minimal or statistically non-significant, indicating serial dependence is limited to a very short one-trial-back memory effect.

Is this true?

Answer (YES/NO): NO